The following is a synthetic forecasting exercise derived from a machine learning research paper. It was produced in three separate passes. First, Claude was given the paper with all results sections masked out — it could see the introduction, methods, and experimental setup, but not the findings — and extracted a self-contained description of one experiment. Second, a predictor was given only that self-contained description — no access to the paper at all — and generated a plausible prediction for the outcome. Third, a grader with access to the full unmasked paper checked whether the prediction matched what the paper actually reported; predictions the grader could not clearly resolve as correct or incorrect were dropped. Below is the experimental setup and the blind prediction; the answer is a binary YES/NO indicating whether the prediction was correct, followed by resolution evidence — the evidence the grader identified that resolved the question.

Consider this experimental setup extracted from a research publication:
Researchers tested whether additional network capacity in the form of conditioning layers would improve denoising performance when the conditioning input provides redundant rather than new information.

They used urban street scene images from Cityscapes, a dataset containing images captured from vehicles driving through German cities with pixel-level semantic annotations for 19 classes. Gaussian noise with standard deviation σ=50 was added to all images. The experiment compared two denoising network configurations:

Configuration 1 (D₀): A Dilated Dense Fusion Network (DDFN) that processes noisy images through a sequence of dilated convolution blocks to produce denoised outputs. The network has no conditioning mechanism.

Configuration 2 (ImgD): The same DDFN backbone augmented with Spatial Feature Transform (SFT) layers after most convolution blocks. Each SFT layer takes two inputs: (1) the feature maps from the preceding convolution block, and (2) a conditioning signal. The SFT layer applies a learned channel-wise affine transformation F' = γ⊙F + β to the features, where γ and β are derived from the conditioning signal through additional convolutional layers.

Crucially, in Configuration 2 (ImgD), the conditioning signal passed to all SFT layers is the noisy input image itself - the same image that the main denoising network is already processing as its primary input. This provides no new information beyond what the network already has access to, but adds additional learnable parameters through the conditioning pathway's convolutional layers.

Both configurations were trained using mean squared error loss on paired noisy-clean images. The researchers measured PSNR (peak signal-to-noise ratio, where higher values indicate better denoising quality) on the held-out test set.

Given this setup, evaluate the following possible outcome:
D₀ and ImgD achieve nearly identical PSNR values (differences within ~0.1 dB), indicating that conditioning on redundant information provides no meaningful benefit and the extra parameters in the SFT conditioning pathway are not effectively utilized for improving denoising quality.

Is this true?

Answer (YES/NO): YES